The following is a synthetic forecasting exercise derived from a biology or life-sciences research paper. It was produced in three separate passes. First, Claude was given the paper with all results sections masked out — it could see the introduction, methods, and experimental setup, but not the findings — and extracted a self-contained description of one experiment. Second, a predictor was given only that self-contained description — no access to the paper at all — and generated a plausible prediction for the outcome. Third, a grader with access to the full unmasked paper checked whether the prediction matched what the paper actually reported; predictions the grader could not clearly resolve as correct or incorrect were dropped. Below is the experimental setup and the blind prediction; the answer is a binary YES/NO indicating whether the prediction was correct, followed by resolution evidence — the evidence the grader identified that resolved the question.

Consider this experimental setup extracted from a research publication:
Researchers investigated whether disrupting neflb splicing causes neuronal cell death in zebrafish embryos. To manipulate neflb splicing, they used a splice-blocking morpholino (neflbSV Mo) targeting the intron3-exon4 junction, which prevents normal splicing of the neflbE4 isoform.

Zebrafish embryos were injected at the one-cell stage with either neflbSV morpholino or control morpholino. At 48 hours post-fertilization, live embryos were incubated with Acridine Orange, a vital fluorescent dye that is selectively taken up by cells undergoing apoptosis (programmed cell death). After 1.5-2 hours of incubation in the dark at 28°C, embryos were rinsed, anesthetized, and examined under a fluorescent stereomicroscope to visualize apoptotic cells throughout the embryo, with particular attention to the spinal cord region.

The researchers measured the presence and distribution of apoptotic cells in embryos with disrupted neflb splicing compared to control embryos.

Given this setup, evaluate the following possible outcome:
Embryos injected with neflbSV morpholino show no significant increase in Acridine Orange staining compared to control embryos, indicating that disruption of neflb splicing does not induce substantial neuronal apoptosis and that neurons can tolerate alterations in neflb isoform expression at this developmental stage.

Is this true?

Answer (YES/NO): YES